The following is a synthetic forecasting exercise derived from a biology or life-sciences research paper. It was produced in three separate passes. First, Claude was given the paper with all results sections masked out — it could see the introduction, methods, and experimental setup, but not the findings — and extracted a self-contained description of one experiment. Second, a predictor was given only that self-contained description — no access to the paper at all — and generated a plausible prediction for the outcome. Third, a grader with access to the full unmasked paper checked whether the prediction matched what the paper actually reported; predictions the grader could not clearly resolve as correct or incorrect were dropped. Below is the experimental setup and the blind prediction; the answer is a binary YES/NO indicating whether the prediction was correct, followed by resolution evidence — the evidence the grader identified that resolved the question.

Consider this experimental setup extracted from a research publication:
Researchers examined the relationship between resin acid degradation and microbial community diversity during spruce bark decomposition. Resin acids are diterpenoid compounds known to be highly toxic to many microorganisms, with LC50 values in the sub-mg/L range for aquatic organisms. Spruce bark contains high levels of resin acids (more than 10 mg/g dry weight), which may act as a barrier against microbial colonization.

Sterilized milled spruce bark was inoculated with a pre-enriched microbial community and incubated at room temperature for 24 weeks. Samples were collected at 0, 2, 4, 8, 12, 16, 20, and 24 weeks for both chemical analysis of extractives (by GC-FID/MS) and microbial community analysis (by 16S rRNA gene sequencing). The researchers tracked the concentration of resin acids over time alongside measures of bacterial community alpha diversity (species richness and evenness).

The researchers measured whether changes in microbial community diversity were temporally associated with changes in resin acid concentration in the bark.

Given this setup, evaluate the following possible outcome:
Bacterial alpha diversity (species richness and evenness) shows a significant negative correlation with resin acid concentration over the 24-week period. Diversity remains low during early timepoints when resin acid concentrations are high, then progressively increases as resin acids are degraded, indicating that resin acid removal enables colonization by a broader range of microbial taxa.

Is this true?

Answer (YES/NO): NO